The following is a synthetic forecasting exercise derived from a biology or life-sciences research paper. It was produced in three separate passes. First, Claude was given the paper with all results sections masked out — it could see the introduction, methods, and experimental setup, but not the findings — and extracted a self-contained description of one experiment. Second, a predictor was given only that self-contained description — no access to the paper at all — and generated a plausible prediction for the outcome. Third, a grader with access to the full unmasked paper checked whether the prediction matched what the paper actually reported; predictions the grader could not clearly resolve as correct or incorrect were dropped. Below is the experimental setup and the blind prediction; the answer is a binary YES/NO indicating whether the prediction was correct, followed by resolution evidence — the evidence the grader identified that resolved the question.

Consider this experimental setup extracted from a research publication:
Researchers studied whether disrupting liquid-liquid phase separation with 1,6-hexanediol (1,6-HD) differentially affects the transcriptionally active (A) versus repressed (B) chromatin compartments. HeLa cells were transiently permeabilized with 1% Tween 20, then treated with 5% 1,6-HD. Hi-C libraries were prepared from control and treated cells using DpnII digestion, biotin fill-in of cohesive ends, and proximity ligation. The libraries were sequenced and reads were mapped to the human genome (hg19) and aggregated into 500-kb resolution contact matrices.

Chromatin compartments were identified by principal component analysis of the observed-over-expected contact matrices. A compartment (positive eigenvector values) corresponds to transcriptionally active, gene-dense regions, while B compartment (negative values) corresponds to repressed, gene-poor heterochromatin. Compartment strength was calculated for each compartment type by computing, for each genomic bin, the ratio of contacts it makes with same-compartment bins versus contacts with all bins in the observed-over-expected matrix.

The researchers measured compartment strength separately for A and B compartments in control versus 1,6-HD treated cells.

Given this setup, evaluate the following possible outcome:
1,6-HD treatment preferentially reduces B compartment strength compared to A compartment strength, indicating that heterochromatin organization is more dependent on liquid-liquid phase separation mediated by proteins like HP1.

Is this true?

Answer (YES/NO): YES